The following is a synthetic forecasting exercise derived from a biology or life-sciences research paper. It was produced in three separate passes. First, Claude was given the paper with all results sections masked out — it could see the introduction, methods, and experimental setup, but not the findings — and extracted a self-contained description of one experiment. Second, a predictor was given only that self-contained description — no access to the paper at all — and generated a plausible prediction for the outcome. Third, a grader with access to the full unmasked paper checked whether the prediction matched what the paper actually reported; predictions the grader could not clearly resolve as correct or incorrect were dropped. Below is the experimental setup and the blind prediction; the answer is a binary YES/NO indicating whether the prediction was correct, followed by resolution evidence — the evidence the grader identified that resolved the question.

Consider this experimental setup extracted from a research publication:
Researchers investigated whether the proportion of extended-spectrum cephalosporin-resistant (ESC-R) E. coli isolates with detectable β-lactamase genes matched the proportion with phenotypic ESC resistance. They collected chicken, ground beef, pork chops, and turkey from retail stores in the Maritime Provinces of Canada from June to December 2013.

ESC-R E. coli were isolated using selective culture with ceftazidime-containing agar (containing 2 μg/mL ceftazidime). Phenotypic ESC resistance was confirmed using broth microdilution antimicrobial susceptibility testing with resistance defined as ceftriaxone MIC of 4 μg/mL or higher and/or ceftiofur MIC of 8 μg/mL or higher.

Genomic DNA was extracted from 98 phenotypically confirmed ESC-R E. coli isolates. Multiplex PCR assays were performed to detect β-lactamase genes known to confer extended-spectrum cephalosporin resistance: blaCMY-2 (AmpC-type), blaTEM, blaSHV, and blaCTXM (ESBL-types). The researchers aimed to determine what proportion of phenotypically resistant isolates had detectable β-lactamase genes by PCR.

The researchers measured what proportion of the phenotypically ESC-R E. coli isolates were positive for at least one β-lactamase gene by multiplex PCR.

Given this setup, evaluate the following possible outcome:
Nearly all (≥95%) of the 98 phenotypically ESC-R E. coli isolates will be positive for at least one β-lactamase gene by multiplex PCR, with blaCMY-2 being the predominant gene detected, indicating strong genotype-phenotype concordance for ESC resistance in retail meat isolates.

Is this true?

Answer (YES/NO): NO